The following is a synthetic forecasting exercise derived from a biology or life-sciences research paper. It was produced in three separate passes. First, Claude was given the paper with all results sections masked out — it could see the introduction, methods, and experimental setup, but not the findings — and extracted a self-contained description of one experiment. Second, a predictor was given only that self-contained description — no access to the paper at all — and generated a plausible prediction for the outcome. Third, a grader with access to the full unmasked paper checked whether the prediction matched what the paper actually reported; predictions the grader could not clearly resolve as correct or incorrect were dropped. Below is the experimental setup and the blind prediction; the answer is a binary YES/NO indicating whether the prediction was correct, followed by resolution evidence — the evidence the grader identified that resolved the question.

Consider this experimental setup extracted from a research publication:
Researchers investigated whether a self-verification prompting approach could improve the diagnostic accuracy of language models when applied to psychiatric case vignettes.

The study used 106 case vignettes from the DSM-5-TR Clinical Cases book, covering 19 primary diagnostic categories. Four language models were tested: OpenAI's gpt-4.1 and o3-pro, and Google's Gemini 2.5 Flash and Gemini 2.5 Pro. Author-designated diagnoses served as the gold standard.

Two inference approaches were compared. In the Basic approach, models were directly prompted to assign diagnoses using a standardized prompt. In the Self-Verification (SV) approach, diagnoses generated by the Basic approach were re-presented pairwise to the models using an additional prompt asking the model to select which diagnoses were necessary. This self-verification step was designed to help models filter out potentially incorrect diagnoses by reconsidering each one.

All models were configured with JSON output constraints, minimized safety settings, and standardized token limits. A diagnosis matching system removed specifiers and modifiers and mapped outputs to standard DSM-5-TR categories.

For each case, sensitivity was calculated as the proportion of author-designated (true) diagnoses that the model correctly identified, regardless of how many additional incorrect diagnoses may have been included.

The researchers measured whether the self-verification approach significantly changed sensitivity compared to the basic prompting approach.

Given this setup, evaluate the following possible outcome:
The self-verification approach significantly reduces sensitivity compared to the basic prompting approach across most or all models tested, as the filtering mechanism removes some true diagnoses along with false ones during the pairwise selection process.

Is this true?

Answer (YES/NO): NO